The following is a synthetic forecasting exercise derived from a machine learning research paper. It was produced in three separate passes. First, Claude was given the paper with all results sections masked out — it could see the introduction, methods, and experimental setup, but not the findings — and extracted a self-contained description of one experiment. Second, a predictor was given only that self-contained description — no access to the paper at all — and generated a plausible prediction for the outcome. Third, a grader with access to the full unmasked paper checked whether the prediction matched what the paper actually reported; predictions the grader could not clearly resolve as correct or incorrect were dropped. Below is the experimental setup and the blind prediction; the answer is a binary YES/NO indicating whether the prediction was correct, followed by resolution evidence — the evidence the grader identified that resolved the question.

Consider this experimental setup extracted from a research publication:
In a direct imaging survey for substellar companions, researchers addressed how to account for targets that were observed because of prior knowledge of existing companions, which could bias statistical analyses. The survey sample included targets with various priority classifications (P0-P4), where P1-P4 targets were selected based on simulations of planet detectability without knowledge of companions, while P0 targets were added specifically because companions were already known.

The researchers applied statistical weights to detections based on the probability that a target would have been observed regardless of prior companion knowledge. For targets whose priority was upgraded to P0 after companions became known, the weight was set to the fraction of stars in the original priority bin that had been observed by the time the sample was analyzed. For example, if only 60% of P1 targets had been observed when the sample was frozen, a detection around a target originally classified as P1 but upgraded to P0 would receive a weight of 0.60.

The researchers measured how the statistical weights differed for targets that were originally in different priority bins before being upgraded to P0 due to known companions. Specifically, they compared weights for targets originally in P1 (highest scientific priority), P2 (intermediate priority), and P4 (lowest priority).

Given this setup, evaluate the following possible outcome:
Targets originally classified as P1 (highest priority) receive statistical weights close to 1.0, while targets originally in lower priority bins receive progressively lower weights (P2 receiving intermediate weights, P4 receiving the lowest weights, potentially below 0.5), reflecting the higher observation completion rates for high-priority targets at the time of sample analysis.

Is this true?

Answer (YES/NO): NO